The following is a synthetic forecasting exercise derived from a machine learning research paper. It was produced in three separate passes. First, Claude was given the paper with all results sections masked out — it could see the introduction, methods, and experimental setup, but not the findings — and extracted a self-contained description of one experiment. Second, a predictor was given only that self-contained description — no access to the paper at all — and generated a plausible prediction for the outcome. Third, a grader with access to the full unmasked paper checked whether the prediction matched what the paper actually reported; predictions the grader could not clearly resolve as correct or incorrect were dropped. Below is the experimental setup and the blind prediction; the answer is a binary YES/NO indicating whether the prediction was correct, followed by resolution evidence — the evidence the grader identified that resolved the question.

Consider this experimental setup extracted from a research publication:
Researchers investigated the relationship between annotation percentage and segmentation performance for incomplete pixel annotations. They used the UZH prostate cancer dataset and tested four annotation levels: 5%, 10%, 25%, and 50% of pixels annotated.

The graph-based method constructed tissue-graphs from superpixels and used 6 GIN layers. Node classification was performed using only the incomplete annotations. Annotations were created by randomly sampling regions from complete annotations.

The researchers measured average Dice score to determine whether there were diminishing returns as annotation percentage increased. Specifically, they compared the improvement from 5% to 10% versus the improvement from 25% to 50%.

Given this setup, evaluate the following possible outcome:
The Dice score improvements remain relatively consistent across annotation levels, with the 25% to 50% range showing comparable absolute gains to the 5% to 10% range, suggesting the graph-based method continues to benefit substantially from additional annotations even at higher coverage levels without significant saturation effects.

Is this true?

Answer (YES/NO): NO